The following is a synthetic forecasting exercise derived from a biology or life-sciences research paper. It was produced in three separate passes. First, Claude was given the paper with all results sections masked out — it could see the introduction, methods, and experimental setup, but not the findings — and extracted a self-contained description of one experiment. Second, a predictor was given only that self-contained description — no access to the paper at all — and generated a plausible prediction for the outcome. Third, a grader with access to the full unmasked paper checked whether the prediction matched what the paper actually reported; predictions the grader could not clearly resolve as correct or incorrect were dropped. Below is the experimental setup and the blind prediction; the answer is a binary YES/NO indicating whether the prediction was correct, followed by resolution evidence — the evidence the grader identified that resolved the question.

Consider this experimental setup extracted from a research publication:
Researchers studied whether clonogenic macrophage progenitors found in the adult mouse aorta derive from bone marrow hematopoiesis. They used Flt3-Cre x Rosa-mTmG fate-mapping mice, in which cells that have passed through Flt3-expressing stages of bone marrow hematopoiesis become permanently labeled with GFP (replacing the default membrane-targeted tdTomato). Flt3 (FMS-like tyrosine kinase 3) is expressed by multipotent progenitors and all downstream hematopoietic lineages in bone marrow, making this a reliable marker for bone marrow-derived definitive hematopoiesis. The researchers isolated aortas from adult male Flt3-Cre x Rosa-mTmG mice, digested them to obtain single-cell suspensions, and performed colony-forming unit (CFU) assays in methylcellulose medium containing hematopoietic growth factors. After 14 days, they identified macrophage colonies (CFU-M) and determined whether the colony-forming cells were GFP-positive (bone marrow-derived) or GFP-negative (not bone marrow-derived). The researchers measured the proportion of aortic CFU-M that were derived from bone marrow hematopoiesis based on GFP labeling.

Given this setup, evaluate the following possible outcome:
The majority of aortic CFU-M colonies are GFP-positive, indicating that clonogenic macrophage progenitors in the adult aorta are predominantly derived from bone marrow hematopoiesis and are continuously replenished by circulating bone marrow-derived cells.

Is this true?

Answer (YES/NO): NO